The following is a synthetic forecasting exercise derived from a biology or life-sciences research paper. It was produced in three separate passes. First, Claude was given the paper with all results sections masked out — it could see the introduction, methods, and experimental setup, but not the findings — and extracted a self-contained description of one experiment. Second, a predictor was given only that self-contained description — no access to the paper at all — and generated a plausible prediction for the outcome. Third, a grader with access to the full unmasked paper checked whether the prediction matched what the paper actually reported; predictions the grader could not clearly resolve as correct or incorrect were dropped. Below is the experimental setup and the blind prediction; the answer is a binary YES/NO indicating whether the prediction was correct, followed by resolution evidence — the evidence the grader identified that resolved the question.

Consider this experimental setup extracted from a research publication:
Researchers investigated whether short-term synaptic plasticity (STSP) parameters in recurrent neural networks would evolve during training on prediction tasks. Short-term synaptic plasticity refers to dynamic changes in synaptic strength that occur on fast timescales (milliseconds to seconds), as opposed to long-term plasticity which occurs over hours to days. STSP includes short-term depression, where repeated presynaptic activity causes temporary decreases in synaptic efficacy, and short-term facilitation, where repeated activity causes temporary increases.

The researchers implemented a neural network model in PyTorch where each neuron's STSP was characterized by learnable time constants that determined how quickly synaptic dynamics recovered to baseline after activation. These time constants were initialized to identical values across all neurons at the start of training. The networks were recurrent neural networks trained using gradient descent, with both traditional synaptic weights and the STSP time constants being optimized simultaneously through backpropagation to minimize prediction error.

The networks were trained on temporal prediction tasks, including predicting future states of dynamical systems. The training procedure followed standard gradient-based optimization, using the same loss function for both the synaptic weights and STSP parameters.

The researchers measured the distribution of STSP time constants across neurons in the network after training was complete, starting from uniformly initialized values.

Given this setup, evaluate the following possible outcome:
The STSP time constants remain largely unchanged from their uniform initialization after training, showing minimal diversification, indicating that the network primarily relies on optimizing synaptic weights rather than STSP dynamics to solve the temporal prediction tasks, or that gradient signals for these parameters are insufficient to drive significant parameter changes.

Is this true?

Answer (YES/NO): NO